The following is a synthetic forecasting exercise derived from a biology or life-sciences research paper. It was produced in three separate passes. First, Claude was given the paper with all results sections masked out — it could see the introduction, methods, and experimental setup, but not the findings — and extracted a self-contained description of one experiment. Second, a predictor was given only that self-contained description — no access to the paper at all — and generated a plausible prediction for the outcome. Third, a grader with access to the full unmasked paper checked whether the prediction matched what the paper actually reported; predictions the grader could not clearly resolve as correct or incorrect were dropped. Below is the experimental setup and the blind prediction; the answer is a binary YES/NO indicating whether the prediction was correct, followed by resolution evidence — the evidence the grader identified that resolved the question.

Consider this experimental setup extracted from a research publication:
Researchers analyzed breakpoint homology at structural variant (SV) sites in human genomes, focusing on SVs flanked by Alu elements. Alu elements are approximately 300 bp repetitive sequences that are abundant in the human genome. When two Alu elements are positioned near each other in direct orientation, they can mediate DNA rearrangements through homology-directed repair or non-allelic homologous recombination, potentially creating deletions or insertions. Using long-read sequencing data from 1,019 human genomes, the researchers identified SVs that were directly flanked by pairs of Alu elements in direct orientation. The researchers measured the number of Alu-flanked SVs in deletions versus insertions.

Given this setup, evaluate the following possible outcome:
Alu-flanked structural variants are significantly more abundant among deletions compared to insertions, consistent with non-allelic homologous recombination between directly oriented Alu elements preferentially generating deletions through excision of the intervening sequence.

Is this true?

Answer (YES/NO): YES